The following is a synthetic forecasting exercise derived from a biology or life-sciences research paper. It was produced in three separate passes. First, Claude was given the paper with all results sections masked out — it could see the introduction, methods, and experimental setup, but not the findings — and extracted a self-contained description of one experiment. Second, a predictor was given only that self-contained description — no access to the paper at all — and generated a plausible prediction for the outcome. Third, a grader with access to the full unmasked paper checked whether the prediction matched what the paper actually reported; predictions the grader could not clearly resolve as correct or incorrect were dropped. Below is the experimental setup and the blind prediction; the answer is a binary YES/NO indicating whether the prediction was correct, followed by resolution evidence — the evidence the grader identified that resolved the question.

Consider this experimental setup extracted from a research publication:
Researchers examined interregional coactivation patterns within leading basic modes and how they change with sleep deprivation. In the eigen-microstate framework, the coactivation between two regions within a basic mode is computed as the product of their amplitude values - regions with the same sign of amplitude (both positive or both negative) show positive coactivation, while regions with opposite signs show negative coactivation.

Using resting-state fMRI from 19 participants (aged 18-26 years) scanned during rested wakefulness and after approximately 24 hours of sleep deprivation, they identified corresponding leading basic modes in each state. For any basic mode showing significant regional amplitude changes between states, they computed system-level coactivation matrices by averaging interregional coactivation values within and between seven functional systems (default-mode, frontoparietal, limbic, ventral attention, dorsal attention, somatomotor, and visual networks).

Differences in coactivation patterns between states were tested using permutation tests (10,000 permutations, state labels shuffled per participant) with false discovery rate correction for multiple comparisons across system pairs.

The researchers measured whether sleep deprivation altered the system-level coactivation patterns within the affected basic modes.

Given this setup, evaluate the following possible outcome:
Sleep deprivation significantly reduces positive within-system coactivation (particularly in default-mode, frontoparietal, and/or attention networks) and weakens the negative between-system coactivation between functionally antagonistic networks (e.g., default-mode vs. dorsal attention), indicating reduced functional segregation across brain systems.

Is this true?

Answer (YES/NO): YES